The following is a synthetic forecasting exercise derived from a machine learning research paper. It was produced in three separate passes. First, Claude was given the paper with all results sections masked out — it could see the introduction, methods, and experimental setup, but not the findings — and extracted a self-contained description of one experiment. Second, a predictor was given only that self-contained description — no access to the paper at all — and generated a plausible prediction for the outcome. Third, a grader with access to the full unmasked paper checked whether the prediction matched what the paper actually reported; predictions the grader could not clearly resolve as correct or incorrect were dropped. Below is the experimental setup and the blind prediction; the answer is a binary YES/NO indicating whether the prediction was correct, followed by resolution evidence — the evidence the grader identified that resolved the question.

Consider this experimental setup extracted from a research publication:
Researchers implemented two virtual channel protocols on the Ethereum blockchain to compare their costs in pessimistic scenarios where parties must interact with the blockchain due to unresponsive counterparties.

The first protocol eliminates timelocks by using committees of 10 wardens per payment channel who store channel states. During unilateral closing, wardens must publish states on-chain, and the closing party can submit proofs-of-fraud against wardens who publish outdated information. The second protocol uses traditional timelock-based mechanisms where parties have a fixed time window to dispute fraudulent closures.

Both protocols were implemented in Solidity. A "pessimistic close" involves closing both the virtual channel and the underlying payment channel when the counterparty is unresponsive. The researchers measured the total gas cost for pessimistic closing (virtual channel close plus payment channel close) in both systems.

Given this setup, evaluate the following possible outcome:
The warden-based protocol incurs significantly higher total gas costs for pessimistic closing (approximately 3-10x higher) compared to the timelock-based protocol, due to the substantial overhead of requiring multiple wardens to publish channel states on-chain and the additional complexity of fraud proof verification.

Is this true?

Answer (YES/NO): YES